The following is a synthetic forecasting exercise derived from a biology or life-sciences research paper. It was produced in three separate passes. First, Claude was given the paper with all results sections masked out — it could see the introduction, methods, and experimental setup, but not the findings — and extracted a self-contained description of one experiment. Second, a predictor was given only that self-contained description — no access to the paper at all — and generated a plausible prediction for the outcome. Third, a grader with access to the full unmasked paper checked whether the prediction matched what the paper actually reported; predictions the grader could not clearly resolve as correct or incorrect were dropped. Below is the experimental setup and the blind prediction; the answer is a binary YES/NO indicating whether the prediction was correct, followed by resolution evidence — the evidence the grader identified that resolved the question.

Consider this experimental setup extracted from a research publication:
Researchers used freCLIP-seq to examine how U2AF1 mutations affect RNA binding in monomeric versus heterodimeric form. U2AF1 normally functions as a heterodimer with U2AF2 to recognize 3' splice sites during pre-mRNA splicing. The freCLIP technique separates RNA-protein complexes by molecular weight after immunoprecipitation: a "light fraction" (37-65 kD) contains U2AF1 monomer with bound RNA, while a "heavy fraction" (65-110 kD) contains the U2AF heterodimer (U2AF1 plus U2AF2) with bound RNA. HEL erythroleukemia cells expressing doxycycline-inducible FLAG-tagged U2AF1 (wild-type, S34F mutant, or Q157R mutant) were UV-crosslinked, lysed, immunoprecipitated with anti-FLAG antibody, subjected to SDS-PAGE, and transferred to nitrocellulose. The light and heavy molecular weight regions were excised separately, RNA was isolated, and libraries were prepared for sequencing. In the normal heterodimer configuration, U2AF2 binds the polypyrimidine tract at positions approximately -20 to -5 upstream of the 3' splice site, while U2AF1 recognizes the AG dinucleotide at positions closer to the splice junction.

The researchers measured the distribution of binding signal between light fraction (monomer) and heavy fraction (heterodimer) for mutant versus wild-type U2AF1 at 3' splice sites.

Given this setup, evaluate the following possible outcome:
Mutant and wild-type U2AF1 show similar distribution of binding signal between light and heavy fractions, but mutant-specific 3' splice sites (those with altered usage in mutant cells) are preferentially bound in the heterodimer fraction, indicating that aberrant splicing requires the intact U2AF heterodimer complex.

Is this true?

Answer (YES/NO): NO